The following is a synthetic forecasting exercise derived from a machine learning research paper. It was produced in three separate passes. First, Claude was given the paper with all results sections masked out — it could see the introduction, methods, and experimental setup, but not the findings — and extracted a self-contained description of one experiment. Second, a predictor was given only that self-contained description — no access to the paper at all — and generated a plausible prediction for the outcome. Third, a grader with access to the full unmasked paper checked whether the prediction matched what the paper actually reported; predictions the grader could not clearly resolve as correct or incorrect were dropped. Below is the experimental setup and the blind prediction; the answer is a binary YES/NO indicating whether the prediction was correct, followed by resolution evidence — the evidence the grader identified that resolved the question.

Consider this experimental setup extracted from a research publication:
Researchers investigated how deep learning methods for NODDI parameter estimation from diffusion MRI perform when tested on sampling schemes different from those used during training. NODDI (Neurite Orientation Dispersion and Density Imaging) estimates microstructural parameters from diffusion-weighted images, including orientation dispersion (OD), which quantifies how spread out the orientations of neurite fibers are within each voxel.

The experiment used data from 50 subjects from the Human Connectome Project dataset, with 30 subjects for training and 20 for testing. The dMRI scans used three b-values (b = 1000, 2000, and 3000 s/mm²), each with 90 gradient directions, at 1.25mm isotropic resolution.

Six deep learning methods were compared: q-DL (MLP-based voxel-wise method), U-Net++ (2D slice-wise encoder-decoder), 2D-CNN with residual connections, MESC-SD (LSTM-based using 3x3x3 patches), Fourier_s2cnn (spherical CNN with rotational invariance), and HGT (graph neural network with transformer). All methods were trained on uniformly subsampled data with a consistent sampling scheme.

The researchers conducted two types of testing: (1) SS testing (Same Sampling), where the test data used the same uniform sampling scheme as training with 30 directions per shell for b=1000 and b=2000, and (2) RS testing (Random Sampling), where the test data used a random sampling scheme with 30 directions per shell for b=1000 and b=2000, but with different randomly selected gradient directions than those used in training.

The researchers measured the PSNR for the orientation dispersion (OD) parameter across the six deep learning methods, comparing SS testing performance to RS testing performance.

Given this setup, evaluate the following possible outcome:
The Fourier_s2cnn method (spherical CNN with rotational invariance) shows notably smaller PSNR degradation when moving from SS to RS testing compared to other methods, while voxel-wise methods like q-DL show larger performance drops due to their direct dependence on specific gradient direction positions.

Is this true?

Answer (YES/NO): NO